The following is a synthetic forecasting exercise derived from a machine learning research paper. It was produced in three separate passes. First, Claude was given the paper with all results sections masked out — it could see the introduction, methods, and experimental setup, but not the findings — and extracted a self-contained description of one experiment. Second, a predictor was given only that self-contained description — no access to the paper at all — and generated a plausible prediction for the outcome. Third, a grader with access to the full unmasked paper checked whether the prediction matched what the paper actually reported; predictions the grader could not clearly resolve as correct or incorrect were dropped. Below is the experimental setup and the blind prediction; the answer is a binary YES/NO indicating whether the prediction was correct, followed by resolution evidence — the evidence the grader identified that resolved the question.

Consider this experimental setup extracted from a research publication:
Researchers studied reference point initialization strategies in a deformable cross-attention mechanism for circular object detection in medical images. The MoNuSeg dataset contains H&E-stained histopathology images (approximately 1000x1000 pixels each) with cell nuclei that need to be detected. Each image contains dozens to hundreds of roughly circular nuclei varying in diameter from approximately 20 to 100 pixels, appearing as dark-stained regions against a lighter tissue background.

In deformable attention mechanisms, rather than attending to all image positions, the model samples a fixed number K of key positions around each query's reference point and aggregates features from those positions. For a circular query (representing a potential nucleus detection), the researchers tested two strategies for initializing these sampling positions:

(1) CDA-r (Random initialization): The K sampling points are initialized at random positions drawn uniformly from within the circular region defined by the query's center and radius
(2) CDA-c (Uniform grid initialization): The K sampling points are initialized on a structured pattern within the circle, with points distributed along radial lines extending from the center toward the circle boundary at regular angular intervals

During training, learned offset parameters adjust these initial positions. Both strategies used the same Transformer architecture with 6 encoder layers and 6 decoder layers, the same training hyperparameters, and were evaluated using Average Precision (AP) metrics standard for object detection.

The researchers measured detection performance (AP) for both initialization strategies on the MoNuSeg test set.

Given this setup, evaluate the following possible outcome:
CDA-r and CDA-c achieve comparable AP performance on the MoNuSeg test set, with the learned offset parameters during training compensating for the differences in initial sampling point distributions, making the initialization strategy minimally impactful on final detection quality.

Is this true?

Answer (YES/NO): NO